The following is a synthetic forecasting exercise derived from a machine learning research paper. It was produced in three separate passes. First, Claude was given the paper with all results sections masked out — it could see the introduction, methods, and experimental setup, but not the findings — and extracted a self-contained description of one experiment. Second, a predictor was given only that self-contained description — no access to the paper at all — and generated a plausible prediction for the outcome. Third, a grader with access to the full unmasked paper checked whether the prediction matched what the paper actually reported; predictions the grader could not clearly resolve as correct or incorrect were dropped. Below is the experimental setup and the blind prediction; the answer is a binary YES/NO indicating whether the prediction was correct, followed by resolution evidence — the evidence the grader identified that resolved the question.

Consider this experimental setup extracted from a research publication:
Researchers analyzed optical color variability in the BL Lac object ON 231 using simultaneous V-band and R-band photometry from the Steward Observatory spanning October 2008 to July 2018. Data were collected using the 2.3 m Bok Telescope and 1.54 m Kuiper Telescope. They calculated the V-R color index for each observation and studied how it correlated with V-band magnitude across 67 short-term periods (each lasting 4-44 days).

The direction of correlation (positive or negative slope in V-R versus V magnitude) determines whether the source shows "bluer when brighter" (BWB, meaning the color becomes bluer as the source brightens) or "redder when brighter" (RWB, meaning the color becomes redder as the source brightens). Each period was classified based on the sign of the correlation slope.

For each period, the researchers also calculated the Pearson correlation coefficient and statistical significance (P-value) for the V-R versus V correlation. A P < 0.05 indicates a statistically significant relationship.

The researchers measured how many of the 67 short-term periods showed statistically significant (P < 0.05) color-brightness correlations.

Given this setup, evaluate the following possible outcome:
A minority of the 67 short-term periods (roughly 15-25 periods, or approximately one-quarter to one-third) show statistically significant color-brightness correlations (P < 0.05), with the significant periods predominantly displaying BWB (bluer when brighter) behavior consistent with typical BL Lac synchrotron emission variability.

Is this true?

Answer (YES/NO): NO